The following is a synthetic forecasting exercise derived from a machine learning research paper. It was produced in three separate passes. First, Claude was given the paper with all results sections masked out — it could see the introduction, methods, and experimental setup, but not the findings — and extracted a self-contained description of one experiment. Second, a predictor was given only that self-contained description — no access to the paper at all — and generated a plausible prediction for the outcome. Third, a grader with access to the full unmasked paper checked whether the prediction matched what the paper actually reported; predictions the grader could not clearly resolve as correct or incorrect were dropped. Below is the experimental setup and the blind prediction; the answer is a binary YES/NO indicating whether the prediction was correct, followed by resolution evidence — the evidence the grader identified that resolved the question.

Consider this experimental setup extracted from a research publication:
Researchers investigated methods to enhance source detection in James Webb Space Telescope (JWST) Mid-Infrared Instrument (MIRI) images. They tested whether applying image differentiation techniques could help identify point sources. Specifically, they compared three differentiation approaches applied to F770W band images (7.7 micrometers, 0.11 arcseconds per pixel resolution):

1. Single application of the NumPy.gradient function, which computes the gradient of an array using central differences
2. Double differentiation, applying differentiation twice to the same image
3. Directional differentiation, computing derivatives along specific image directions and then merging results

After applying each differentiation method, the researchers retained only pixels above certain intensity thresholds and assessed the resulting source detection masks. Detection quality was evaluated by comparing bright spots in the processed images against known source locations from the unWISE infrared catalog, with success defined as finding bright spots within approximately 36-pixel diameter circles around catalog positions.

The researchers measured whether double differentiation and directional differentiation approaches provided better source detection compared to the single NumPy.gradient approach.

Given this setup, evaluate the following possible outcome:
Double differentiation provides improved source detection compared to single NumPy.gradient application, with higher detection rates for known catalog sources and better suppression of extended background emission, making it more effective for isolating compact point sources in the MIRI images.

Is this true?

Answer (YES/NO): NO